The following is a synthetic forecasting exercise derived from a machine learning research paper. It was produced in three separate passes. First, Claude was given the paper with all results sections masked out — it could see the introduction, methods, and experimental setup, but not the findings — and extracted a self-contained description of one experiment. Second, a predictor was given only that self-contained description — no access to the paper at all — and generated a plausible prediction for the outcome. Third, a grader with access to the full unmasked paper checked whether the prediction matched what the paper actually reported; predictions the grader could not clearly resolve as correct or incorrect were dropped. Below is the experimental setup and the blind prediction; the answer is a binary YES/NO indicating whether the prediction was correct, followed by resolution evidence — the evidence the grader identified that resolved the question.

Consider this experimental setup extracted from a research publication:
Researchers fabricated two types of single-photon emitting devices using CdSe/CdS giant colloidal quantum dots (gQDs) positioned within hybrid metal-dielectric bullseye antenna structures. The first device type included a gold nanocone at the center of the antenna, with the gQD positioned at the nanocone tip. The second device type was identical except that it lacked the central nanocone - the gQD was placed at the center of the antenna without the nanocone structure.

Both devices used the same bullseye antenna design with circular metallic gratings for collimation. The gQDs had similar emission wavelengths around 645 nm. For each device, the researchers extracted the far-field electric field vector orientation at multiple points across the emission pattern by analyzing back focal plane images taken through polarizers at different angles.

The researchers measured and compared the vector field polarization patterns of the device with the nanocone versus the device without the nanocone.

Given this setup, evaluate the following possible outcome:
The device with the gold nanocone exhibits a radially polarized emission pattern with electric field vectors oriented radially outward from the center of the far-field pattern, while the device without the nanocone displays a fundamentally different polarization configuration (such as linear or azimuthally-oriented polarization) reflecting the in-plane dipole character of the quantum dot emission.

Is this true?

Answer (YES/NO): NO